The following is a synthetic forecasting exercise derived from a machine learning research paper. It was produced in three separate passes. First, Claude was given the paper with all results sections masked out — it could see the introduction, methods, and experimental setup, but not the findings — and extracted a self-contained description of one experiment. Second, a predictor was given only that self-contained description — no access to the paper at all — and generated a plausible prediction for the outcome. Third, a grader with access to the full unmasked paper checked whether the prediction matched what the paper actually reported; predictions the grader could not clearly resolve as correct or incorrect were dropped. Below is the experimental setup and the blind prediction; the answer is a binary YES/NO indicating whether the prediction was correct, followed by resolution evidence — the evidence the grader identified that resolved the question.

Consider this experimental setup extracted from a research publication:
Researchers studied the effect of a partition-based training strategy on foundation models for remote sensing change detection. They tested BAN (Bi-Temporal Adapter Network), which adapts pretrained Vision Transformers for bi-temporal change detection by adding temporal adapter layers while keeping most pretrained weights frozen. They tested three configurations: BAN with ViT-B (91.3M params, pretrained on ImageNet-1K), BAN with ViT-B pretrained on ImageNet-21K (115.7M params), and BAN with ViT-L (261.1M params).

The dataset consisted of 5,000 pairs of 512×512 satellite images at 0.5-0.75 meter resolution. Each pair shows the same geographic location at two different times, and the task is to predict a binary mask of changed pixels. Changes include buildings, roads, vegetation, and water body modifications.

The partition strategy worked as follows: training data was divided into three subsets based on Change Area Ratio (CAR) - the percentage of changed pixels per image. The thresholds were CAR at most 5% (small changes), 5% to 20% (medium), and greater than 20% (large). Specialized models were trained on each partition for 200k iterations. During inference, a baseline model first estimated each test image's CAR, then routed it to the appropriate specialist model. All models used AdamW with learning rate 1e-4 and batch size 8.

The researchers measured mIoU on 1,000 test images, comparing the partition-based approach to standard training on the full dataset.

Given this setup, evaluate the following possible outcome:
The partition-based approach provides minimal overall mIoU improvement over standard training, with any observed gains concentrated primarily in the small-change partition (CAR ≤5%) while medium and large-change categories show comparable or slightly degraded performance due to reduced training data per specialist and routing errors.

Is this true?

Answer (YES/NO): NO